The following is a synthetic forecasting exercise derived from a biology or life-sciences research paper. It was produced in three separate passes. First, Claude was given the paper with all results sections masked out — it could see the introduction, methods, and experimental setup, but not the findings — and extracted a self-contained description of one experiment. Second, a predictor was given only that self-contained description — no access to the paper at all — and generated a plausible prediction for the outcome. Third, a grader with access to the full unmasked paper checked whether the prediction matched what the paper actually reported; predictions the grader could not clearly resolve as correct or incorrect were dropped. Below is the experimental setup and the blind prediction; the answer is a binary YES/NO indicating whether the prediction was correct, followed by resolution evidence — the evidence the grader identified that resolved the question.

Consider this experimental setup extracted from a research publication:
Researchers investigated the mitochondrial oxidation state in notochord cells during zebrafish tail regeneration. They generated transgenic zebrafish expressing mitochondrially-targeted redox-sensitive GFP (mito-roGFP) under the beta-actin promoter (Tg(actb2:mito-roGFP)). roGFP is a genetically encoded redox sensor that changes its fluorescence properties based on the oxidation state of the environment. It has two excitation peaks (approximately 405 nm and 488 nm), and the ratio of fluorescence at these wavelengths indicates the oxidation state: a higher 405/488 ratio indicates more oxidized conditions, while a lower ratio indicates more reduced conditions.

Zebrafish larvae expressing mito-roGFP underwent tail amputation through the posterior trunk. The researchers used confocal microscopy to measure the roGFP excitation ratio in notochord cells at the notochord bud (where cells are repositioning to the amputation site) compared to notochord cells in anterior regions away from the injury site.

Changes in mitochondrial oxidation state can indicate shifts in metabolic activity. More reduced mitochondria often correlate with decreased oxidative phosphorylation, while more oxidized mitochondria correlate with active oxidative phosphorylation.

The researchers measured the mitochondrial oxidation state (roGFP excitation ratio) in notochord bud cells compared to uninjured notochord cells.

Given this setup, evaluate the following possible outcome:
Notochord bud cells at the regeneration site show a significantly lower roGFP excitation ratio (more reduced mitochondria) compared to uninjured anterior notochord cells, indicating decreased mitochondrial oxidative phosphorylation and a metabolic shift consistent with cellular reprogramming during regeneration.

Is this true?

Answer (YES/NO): NO